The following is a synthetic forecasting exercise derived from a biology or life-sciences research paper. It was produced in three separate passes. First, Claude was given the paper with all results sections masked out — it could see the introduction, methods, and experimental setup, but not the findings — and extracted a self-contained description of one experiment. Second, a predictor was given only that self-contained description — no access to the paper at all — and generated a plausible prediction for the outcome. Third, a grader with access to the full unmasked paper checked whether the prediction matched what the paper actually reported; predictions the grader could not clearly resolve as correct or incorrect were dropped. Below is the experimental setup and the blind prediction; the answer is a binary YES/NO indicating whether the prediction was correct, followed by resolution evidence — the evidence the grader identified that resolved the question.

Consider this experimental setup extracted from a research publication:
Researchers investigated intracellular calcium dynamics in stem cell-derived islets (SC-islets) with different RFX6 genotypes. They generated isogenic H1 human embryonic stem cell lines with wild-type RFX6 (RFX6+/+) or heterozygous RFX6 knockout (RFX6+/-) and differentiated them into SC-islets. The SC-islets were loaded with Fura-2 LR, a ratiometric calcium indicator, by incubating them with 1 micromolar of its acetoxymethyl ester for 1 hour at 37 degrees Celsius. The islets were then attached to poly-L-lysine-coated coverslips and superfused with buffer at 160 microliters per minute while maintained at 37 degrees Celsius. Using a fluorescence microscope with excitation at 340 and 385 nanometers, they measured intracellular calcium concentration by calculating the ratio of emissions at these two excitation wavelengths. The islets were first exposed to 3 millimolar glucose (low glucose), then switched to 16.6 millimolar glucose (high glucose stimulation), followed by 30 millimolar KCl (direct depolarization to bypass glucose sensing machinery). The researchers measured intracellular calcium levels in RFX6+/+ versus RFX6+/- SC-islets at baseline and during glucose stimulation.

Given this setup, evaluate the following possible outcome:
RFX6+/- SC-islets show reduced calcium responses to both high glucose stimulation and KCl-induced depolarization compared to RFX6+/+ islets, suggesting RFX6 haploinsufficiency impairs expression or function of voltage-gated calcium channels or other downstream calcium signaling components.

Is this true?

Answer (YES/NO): NO